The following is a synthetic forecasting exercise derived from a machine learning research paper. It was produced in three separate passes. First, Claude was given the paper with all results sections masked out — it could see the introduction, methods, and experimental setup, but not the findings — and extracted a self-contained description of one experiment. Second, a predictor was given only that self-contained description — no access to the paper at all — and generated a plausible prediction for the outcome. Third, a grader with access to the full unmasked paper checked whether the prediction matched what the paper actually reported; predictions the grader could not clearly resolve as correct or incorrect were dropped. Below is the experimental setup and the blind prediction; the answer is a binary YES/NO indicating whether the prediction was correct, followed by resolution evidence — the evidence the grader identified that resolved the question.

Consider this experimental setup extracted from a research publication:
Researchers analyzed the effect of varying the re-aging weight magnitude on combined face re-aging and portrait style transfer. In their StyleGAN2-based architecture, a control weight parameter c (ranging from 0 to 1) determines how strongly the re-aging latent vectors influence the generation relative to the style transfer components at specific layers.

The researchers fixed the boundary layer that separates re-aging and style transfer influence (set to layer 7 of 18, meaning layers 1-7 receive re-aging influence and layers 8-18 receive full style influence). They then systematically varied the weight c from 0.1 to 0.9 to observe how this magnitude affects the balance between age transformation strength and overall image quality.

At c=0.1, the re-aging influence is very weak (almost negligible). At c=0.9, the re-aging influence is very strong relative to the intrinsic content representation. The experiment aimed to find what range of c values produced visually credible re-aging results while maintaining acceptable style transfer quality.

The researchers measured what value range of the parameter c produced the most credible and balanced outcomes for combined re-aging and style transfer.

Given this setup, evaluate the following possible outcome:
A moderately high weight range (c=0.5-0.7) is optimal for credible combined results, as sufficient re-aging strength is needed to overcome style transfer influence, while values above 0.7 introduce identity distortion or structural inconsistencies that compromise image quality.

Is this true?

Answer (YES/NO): NO